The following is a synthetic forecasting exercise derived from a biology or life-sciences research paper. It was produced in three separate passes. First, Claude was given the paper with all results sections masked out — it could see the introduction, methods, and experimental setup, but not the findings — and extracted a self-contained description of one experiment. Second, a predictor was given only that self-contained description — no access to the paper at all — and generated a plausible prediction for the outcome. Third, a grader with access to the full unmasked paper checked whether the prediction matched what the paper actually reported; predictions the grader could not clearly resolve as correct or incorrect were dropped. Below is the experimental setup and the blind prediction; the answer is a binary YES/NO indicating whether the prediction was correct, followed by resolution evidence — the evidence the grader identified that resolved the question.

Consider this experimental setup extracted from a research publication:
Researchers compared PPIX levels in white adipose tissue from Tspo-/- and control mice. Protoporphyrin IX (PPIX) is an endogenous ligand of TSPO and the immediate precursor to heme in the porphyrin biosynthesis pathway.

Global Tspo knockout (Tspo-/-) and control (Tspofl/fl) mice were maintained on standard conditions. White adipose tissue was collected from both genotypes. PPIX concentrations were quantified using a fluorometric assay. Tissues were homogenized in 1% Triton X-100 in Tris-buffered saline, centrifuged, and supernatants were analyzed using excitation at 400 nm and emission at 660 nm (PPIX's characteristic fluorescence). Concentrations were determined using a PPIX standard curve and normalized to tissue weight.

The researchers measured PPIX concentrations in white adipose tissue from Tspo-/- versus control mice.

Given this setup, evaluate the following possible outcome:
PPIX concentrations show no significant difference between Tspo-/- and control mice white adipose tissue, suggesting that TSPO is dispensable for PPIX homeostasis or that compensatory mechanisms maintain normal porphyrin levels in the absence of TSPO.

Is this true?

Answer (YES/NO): YES